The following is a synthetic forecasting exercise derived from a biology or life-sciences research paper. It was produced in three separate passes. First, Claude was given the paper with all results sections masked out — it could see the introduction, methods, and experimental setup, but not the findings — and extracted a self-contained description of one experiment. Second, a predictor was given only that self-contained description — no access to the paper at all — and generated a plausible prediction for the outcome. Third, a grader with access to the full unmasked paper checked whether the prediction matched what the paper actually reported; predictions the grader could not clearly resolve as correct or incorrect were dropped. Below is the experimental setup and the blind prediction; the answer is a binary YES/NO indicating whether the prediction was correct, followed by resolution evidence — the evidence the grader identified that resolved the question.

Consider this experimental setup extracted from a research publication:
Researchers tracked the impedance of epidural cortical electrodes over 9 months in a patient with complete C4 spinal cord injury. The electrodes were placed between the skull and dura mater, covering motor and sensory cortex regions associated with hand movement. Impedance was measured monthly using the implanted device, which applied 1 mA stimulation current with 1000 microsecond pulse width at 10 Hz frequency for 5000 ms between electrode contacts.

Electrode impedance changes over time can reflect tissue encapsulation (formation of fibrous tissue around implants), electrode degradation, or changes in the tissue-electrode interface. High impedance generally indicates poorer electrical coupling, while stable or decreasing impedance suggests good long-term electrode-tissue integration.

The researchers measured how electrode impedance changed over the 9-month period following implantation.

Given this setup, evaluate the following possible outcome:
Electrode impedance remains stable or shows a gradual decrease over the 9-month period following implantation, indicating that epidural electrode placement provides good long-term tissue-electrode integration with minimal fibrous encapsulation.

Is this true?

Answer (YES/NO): NO